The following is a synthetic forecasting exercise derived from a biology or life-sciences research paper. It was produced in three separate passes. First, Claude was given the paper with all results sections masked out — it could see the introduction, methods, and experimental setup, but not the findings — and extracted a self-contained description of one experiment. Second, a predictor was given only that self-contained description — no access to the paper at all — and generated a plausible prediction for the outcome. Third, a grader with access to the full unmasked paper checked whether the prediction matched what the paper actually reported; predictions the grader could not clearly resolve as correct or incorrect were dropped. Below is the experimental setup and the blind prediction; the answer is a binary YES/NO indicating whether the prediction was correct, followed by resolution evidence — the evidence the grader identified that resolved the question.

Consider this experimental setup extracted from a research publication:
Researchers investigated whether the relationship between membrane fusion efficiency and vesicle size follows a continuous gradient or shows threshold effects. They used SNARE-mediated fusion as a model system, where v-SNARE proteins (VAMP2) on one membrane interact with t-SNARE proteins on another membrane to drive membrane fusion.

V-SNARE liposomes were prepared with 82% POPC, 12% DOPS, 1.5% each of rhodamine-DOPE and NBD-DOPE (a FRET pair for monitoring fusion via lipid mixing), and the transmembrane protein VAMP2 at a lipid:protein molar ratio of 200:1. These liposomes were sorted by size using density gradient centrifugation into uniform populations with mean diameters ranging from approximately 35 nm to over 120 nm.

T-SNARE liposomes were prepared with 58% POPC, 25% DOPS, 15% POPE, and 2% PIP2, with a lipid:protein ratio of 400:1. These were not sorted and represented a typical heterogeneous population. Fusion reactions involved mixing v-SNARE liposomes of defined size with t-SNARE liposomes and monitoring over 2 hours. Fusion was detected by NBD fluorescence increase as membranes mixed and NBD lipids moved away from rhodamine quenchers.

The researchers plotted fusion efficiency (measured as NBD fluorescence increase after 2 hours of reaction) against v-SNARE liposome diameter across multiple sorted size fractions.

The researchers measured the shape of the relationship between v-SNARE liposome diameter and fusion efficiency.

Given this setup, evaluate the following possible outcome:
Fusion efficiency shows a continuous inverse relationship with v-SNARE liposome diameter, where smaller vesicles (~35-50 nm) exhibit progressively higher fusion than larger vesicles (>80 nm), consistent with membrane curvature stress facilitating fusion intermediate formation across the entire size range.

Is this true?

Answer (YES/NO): NO